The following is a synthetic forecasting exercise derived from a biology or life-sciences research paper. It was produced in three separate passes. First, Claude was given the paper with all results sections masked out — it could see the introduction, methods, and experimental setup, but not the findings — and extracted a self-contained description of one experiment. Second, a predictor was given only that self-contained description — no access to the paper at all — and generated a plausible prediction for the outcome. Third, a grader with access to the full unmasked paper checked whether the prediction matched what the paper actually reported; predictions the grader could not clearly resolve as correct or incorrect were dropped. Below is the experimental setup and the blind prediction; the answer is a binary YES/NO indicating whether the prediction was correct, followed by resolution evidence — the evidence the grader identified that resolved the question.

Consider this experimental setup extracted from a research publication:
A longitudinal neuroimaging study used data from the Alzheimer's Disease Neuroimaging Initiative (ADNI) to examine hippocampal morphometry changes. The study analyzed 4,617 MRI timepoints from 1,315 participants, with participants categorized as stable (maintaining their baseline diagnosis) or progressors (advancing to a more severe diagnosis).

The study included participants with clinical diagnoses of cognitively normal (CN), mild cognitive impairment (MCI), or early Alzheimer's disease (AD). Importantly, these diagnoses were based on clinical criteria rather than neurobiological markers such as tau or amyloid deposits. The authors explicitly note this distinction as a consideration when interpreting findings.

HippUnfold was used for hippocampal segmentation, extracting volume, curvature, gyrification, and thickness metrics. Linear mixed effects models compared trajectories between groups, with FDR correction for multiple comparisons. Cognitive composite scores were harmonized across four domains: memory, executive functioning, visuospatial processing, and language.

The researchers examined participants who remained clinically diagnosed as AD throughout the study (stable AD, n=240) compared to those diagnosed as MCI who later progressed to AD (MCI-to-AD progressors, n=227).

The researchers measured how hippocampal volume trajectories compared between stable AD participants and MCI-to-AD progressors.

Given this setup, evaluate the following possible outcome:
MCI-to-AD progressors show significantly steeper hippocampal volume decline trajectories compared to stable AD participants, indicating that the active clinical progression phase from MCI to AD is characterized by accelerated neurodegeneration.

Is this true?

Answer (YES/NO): YES